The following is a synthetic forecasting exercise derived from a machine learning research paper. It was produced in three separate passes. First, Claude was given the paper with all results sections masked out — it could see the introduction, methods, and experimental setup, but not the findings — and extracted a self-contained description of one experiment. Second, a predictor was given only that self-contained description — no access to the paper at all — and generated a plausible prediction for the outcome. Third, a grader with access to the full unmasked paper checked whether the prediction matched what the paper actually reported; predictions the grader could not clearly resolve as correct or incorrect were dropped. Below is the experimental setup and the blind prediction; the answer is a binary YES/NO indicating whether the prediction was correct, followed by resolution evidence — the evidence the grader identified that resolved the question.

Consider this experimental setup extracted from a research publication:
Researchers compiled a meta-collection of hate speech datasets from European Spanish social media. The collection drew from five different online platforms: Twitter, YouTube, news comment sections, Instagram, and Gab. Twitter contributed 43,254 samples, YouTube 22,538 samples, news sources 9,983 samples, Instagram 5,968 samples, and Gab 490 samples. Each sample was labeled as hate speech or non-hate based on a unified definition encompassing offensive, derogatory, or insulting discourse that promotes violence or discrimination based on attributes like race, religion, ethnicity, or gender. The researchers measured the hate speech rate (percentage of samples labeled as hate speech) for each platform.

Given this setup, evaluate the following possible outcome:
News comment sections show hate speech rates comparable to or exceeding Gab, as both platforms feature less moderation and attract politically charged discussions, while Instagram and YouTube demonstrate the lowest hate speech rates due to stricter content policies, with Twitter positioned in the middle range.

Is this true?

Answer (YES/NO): NO